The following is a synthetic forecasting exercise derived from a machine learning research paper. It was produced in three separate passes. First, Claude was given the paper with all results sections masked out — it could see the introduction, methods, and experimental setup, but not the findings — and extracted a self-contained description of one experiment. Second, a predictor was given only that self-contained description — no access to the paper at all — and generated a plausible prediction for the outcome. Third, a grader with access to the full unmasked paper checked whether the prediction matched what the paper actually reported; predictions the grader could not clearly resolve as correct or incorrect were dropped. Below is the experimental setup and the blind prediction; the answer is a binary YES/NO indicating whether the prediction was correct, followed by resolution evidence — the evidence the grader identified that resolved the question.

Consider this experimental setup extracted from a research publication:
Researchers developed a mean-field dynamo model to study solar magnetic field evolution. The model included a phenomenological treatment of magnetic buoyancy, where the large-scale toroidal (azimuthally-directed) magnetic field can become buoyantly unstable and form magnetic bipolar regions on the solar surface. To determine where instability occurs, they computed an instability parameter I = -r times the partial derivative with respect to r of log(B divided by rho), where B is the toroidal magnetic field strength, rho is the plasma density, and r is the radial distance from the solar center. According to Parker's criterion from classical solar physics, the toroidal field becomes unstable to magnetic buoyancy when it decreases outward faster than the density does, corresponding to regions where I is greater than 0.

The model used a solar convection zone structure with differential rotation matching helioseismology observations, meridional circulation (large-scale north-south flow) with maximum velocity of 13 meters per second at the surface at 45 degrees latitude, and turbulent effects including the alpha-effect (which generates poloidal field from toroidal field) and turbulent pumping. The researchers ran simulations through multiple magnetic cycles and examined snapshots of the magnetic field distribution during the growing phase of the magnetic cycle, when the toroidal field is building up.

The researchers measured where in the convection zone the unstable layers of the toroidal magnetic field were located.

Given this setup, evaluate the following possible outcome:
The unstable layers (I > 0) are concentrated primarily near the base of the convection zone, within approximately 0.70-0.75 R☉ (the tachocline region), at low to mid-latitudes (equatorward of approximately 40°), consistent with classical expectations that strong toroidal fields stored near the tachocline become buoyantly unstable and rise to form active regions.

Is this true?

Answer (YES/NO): NO